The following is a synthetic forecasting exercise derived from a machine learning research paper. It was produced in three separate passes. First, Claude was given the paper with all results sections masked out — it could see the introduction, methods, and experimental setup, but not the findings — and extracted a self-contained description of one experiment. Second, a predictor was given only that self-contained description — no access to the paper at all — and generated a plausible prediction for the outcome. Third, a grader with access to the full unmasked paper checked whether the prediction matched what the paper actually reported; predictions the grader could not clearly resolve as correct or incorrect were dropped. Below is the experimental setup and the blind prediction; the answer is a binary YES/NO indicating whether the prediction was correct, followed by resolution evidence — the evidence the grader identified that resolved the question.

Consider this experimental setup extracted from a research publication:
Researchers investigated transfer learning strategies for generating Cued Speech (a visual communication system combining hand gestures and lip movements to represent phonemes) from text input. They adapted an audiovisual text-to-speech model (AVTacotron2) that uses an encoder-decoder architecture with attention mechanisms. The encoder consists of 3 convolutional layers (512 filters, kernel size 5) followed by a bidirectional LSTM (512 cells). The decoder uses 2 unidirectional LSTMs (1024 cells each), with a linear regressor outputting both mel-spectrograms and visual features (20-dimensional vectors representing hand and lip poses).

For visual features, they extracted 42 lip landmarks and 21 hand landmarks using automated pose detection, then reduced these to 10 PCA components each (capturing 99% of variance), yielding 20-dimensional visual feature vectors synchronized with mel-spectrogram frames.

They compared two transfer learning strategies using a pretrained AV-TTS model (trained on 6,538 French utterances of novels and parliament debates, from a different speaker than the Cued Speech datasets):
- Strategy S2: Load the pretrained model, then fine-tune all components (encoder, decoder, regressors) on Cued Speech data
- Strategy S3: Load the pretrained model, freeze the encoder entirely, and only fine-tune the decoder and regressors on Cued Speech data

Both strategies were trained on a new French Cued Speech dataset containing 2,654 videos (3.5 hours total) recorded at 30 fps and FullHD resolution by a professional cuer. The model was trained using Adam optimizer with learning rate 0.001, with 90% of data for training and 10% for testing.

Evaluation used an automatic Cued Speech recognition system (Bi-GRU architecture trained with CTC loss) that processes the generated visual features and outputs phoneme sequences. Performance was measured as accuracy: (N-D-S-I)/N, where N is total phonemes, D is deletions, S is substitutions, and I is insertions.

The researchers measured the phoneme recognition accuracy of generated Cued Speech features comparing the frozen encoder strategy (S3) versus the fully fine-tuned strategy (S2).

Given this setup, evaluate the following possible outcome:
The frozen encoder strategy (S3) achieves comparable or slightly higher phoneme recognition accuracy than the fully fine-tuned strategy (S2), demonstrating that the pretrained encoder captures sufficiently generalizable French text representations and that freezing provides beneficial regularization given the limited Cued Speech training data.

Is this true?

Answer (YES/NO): NO